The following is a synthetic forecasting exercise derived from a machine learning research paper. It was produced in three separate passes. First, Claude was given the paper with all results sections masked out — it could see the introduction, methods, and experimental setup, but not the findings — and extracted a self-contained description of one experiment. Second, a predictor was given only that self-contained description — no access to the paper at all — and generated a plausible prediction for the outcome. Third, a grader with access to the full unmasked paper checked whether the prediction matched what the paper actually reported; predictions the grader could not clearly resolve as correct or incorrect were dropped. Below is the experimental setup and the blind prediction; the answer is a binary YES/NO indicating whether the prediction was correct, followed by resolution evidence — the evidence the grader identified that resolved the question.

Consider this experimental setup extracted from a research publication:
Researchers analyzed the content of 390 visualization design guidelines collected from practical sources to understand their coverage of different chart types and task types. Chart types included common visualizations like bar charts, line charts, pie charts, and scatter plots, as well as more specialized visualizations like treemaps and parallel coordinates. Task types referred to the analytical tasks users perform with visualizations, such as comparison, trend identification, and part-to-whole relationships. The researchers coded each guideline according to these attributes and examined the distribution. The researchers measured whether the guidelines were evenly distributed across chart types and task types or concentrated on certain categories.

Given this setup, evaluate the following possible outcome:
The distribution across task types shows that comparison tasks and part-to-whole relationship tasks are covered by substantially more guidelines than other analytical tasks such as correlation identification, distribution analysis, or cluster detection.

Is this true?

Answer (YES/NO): NO